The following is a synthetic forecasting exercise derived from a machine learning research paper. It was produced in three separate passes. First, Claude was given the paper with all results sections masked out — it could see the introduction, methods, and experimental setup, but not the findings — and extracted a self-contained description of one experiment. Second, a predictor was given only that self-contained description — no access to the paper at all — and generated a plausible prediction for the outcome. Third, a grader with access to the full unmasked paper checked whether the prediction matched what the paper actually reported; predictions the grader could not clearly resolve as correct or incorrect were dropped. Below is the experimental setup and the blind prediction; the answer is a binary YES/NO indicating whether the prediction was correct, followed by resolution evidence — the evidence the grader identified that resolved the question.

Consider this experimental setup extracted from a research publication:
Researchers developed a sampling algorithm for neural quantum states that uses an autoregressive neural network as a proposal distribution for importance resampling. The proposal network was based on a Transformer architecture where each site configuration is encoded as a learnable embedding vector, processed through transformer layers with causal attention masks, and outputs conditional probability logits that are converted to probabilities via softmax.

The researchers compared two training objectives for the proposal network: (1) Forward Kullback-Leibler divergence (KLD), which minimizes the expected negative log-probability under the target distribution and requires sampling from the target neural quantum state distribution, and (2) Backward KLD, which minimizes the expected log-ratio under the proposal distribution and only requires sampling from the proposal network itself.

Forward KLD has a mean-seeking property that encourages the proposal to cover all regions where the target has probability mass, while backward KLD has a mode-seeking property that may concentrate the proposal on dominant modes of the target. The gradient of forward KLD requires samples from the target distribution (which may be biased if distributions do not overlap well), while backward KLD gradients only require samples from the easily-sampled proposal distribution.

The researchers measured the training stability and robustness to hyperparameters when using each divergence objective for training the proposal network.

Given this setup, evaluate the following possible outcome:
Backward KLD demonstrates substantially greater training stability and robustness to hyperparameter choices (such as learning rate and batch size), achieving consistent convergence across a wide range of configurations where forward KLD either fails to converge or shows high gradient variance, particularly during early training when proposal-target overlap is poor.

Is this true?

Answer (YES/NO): NO